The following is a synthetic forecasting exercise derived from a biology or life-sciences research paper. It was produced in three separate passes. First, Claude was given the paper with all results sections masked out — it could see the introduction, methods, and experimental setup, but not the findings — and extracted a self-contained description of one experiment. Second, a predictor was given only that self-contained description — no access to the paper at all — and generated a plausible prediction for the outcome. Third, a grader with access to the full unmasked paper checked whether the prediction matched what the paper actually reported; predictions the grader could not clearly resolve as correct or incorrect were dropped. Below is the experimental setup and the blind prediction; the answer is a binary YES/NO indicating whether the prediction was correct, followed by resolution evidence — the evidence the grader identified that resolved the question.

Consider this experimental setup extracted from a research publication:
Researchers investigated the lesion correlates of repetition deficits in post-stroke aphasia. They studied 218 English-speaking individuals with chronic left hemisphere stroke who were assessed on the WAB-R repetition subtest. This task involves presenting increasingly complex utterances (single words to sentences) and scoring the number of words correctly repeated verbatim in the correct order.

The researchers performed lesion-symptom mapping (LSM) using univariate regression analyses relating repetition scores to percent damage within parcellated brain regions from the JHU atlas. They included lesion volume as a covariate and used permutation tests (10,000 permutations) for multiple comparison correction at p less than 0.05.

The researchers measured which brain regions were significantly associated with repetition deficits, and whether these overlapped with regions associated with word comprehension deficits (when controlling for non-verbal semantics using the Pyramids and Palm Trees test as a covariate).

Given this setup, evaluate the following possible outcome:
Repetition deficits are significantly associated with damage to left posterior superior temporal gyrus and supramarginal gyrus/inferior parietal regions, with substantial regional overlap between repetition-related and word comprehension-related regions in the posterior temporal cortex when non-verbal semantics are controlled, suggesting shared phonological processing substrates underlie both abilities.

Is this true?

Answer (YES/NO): NO